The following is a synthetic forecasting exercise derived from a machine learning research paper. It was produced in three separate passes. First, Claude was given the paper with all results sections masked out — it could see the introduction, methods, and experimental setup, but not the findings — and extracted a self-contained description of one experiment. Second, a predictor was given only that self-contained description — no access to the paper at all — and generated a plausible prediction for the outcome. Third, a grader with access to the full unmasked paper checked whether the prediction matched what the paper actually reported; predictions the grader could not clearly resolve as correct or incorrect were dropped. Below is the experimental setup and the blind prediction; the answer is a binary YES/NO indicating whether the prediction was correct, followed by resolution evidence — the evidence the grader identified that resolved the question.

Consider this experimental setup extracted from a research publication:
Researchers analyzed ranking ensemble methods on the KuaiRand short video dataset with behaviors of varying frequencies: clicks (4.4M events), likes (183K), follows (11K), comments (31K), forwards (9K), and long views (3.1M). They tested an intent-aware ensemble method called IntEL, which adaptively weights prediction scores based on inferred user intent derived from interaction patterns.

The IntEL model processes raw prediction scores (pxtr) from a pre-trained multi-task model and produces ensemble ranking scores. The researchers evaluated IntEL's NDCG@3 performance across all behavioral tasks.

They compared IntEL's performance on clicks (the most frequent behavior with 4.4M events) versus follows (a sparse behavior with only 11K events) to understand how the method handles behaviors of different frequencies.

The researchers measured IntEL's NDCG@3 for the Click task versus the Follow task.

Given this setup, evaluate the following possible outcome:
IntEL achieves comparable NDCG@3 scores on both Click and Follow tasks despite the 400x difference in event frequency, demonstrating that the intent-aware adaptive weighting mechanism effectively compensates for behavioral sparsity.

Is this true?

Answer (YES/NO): NO